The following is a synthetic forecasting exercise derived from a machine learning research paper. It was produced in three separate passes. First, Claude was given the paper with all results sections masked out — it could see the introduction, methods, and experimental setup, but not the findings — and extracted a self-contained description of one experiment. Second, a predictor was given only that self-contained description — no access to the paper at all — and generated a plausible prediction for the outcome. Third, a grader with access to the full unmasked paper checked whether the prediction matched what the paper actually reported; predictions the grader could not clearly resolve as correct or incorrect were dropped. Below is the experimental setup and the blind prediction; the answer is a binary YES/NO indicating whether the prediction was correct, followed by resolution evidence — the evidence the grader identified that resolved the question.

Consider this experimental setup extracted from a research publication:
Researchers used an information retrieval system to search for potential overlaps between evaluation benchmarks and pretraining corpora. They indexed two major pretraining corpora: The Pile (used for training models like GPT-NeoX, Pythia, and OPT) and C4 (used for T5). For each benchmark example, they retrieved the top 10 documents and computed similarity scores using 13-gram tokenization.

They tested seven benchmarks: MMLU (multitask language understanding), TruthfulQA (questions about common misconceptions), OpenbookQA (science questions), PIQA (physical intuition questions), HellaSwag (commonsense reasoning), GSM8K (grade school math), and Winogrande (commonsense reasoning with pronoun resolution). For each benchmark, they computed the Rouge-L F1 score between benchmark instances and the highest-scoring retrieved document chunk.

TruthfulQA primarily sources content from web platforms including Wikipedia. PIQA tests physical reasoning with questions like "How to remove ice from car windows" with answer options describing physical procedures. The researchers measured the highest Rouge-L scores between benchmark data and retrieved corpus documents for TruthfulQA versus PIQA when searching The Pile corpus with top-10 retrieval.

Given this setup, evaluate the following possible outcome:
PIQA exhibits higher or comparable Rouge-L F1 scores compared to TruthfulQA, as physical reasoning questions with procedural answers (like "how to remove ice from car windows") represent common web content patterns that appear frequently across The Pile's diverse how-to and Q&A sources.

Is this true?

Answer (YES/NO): NO